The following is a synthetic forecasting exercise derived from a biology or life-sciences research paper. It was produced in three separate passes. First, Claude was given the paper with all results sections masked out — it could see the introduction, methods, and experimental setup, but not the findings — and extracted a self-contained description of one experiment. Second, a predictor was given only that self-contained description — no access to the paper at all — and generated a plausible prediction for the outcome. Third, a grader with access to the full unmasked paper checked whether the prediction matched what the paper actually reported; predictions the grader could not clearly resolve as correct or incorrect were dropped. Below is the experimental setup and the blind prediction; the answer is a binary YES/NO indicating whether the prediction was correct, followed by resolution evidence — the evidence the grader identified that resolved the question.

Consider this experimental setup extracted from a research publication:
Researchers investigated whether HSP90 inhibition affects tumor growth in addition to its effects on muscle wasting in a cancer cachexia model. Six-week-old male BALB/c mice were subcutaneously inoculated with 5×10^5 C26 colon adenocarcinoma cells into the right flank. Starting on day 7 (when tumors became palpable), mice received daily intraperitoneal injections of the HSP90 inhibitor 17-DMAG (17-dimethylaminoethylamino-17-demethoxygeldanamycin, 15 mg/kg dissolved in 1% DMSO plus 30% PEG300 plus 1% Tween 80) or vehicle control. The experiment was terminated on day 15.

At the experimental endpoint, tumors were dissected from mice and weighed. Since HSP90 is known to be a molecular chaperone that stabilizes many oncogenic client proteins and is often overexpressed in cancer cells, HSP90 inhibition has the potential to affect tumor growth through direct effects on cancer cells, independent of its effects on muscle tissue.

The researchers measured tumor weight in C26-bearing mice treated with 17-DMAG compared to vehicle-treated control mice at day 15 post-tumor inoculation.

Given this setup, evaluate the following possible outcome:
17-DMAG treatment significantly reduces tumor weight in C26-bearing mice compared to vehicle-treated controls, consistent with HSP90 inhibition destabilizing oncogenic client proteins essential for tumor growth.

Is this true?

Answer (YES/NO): NO